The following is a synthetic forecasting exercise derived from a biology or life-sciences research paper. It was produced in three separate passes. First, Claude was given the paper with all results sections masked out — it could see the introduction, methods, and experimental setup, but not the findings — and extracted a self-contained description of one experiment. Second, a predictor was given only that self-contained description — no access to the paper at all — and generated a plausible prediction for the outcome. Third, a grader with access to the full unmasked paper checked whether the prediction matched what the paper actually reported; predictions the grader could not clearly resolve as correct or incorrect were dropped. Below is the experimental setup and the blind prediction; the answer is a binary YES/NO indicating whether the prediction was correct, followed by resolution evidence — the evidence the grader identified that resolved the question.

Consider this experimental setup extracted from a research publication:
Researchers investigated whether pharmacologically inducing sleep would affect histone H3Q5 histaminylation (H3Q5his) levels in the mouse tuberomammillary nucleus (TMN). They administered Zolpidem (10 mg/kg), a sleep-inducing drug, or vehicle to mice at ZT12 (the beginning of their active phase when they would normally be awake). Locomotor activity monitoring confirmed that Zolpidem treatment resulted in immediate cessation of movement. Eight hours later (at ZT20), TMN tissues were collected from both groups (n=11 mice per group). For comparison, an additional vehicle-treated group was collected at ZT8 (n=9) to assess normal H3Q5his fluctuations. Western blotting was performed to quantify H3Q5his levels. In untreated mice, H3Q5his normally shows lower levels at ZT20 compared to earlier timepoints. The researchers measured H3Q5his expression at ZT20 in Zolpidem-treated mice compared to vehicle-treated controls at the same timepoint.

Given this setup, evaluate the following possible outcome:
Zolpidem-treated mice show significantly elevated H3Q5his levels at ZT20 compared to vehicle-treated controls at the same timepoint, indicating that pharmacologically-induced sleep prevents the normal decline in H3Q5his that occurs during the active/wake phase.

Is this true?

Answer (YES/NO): YES